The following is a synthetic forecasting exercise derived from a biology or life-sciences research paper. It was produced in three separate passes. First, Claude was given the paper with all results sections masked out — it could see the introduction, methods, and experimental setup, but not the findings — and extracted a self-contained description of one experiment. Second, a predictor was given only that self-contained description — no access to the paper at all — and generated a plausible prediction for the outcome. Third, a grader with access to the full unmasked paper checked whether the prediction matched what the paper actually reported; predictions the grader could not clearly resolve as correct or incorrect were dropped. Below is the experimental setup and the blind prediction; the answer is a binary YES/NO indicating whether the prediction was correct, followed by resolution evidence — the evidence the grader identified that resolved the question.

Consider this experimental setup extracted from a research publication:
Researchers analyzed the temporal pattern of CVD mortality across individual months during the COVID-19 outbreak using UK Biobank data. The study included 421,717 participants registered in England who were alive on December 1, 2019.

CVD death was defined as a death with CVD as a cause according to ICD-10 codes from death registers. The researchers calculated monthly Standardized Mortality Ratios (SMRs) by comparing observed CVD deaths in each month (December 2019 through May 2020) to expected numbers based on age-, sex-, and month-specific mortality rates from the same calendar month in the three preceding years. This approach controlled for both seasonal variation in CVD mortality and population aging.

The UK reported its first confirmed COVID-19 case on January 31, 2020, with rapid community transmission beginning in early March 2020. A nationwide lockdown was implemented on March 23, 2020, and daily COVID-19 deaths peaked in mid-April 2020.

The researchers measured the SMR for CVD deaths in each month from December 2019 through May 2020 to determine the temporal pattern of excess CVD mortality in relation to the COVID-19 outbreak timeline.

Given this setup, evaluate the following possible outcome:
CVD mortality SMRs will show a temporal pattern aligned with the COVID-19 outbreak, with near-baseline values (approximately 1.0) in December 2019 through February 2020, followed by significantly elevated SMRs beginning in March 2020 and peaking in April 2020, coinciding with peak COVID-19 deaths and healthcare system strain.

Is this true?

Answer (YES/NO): YES